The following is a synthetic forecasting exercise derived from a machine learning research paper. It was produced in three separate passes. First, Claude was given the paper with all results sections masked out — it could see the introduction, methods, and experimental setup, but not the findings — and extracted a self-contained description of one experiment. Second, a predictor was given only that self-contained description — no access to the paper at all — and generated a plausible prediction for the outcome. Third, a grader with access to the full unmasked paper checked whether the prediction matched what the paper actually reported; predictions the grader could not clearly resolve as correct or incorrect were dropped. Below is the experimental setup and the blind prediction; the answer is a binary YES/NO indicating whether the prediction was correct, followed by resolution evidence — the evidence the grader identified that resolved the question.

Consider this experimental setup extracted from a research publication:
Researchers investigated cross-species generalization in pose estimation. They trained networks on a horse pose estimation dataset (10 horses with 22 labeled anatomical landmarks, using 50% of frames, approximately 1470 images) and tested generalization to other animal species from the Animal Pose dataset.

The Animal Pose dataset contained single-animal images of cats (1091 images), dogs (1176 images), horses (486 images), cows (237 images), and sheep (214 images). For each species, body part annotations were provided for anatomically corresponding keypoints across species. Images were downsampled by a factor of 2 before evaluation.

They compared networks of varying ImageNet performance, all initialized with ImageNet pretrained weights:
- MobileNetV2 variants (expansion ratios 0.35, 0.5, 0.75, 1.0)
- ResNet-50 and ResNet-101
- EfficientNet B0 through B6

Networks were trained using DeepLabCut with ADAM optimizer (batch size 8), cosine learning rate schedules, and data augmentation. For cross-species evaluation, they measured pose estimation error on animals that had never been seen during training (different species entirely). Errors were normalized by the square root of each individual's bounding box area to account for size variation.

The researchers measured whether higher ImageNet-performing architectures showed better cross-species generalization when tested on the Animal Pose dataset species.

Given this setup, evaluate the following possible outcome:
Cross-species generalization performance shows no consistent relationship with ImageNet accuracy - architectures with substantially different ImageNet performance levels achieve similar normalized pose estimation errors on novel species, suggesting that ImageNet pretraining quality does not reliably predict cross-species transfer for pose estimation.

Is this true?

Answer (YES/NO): NO